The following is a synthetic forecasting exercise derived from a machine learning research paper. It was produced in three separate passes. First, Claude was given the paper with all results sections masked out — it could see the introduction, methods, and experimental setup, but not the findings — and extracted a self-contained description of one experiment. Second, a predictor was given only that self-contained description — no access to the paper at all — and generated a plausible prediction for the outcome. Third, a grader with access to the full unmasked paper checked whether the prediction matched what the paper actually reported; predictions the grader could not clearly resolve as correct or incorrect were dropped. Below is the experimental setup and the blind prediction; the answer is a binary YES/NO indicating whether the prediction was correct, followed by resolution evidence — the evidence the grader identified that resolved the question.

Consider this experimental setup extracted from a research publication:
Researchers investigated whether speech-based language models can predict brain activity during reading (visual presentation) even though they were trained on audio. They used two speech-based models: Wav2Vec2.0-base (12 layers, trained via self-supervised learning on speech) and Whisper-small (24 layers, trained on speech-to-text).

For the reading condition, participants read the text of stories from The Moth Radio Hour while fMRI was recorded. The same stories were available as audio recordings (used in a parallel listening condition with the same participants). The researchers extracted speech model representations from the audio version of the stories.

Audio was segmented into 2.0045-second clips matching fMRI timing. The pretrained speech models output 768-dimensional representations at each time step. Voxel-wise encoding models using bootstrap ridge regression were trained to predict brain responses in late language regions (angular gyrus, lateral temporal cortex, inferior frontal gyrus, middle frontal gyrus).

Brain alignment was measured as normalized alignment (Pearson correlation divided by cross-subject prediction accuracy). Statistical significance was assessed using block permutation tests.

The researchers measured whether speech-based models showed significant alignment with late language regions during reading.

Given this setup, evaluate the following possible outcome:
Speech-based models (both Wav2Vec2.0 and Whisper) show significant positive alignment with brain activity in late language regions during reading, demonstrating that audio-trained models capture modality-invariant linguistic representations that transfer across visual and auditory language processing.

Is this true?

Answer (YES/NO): NO